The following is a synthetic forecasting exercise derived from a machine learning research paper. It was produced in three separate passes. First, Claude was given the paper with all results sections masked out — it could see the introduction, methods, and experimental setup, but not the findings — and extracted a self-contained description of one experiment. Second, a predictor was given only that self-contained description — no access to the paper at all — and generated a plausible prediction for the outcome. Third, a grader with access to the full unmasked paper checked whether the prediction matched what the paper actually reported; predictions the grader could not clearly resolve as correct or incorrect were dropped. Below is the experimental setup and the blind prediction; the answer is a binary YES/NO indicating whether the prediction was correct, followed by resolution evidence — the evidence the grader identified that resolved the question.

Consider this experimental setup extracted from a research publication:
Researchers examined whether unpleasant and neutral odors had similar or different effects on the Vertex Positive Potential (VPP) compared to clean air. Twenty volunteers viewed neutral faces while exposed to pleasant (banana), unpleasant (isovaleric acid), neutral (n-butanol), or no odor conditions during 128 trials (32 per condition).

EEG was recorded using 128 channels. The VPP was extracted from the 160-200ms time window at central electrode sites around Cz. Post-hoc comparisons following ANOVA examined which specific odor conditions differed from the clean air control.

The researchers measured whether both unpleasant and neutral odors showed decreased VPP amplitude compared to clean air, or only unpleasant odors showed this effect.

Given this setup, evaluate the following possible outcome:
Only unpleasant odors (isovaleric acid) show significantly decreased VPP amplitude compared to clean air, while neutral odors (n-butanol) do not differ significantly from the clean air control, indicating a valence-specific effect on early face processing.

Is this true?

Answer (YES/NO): NO